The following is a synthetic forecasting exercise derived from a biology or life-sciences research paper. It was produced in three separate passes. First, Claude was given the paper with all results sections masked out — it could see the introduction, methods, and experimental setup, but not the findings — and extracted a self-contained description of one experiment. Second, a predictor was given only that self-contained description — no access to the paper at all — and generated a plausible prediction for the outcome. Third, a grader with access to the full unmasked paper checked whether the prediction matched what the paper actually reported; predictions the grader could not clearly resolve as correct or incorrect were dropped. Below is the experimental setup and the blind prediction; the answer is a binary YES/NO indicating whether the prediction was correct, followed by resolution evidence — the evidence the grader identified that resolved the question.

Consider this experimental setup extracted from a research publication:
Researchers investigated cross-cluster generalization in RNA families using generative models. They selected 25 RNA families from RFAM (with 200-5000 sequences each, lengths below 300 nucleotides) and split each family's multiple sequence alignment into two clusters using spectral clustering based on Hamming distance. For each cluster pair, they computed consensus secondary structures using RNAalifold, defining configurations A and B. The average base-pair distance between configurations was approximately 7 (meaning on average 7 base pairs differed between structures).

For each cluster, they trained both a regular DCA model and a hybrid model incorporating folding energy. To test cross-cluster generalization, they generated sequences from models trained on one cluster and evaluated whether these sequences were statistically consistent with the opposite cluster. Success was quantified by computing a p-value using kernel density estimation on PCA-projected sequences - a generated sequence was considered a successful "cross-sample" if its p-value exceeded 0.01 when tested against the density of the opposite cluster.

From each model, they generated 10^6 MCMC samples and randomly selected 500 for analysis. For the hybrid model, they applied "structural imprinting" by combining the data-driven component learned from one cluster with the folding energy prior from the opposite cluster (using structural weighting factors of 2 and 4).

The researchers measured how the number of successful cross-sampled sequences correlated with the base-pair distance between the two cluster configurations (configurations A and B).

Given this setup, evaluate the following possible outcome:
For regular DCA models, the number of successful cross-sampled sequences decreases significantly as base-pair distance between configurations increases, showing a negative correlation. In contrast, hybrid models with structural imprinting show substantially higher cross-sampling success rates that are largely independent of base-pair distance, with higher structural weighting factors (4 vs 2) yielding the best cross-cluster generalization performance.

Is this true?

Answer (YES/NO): NO